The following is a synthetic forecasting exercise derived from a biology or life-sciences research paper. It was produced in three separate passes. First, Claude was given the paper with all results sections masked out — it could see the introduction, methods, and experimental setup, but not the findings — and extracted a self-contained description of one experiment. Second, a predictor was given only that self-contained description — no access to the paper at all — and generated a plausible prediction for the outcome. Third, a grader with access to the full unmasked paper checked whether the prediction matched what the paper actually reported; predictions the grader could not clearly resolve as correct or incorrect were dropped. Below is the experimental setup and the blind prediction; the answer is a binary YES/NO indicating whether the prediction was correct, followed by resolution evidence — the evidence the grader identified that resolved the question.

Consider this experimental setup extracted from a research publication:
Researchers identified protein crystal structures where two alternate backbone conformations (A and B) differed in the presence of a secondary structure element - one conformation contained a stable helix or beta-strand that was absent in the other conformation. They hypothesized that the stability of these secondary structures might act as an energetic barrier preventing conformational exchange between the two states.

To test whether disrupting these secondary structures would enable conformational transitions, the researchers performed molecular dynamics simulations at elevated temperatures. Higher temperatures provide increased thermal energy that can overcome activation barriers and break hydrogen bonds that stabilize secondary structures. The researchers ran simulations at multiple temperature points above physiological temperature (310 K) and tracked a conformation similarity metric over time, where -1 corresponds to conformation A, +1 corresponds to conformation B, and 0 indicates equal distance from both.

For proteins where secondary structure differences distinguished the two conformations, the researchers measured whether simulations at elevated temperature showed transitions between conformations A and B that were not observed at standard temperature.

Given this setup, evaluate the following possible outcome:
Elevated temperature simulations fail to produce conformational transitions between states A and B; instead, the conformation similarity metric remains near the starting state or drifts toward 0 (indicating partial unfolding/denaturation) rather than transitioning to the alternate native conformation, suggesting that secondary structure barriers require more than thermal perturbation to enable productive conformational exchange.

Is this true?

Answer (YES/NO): NO